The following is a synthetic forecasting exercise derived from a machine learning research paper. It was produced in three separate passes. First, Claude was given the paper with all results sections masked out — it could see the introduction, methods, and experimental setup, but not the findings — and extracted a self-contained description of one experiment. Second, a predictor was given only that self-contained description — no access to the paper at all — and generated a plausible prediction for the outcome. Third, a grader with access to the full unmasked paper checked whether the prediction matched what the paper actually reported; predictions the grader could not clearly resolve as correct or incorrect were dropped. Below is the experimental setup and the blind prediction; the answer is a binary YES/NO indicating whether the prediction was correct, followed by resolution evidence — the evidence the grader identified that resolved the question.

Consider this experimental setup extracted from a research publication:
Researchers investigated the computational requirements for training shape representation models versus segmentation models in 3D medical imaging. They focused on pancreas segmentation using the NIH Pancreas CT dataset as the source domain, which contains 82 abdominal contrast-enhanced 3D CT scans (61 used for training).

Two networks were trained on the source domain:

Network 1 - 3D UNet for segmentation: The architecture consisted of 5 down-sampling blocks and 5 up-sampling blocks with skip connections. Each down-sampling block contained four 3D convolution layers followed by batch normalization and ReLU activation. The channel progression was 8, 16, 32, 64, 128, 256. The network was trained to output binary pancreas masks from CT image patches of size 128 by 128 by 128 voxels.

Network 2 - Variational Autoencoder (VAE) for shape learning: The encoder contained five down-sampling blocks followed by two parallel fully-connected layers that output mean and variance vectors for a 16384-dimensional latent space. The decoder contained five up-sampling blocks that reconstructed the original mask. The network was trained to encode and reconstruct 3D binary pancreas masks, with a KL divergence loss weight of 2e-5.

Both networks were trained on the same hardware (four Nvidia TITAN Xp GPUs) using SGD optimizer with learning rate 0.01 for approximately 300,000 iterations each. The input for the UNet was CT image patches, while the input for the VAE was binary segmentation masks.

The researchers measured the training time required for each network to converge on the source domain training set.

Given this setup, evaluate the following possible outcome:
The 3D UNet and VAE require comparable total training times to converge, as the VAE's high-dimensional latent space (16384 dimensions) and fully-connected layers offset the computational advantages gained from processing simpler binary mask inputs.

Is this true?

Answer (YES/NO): NO